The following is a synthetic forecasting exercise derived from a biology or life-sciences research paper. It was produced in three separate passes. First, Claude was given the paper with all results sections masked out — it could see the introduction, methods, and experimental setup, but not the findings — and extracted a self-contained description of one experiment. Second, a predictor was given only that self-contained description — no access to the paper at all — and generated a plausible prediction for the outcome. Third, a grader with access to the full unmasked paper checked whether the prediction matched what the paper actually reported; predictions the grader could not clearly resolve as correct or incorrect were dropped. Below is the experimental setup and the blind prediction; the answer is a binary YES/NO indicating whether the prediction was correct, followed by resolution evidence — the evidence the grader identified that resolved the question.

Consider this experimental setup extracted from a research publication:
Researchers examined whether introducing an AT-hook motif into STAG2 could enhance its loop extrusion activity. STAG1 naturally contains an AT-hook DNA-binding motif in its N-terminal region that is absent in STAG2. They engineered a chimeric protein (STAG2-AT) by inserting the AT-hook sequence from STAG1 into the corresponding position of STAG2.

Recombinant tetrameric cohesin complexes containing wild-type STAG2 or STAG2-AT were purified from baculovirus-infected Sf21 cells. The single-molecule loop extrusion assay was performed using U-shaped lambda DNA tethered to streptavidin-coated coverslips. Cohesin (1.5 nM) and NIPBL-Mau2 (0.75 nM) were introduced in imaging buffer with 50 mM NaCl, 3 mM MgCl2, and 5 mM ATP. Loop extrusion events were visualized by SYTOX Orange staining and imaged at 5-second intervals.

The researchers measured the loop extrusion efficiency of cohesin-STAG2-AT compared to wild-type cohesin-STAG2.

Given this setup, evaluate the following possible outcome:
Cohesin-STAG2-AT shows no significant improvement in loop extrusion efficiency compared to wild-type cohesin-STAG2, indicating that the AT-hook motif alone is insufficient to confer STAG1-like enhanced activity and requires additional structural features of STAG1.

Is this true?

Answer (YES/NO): NO